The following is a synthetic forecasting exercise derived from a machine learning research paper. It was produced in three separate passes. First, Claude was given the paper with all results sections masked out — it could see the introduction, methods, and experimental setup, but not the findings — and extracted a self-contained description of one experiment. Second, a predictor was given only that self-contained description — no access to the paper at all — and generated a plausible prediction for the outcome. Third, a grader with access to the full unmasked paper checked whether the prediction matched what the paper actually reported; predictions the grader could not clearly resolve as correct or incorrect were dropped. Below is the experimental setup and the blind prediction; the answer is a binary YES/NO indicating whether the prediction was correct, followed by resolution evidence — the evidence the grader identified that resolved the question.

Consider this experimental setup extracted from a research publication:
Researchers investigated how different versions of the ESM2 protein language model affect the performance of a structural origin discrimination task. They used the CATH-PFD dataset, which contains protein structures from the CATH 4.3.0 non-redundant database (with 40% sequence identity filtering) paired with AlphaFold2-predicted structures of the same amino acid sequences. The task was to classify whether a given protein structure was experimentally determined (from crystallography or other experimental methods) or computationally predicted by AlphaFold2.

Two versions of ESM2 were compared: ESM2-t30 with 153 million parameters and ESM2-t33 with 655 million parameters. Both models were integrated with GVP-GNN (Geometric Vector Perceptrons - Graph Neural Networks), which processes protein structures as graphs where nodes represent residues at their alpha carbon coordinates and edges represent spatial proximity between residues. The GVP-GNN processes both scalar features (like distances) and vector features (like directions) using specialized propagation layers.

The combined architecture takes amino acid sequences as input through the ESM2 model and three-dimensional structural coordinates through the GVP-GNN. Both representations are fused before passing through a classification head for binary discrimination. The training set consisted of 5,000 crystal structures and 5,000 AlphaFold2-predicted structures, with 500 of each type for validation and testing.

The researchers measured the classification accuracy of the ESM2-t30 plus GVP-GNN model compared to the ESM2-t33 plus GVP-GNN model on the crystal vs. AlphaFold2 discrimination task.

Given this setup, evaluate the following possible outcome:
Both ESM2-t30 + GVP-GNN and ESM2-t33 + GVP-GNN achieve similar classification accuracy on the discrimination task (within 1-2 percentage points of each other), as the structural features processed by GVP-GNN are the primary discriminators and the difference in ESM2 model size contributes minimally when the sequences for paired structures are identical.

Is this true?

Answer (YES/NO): NO